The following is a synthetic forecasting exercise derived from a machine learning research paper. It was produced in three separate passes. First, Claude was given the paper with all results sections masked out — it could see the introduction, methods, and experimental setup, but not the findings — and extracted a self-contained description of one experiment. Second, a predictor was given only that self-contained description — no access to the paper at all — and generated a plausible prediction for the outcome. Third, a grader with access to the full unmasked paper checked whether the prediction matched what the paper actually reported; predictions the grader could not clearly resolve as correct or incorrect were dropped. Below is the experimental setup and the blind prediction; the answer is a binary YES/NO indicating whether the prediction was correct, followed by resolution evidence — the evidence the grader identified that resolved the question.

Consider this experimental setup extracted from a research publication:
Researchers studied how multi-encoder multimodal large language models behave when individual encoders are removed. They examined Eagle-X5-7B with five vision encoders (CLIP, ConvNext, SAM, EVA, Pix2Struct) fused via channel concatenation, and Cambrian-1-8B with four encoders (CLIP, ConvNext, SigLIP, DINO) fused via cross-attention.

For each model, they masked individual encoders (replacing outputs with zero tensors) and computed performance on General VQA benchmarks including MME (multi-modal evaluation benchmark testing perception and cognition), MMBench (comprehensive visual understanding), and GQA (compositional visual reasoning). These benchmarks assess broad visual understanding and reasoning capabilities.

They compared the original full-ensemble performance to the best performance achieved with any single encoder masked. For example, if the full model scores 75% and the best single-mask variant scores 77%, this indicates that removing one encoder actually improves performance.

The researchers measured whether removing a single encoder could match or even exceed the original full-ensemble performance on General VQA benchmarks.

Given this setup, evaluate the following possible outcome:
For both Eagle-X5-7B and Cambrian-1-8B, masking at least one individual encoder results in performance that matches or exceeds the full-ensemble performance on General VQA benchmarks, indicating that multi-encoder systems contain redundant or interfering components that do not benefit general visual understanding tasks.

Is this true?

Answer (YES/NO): NO